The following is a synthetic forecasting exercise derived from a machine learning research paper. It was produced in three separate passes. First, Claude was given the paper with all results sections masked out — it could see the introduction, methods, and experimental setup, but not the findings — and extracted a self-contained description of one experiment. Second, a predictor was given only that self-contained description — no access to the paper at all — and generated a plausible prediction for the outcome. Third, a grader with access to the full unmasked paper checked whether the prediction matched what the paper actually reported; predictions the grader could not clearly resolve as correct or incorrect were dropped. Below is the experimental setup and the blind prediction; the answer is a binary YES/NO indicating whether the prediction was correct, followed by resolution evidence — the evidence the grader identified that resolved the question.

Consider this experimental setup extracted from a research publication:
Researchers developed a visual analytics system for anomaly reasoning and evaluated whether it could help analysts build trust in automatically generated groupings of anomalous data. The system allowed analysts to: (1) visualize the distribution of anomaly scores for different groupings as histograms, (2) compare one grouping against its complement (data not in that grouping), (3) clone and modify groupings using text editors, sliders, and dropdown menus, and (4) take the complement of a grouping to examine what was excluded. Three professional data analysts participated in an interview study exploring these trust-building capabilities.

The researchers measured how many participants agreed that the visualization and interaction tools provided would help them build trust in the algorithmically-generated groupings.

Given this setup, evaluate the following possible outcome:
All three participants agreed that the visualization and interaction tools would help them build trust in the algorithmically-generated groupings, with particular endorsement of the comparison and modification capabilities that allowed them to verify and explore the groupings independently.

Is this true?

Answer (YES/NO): YES